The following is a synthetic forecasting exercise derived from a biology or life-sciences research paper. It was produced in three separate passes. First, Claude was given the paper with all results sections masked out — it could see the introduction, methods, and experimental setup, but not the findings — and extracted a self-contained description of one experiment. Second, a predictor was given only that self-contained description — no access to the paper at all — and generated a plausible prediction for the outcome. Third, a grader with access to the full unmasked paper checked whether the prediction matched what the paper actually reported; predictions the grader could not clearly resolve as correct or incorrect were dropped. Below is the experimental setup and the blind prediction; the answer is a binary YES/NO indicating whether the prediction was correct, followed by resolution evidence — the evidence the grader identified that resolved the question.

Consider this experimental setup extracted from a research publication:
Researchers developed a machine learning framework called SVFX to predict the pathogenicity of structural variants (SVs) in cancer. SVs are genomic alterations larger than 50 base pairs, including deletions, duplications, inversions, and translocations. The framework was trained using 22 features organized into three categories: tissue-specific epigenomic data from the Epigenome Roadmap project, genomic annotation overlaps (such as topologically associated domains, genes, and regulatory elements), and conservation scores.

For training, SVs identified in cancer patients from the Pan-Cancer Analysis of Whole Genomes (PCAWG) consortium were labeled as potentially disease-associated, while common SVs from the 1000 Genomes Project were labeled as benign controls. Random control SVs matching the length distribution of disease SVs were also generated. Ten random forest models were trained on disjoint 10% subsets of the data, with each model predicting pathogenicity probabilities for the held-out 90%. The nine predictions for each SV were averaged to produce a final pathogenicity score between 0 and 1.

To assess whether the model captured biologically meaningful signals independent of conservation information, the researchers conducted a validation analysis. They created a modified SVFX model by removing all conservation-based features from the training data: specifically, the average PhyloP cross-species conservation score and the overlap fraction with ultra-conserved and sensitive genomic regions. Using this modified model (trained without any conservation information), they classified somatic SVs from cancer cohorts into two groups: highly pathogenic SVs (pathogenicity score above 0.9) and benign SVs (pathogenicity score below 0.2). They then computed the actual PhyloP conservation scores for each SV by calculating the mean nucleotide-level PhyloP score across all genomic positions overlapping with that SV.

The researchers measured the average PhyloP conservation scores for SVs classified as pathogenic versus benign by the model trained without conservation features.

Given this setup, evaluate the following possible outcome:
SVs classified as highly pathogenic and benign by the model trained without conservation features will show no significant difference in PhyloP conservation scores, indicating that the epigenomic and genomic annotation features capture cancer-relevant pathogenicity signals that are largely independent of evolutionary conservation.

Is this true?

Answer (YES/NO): NO